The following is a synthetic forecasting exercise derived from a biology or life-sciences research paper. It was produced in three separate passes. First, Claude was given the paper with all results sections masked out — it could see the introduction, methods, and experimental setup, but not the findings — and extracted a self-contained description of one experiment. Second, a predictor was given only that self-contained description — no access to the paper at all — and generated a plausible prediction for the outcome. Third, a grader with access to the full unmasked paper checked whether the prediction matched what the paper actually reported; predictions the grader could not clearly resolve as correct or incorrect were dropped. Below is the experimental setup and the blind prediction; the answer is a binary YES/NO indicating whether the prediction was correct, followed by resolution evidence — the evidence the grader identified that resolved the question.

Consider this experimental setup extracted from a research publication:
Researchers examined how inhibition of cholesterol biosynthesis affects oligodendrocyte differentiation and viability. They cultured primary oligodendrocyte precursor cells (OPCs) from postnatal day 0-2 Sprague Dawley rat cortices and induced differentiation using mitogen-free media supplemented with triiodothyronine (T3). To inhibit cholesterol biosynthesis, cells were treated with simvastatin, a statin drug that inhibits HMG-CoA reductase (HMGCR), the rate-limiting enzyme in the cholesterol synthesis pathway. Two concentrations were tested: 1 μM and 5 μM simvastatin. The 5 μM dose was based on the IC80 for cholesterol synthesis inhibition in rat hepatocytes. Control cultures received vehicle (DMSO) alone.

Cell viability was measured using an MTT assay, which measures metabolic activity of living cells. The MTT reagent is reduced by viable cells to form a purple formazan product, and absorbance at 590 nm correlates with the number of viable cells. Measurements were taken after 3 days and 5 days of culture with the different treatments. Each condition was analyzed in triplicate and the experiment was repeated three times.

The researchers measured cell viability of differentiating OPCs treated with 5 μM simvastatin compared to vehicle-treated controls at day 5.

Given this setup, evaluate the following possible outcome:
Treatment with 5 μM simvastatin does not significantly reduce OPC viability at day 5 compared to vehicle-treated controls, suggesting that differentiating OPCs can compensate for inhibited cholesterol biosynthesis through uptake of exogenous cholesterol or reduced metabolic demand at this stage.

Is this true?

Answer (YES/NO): NO